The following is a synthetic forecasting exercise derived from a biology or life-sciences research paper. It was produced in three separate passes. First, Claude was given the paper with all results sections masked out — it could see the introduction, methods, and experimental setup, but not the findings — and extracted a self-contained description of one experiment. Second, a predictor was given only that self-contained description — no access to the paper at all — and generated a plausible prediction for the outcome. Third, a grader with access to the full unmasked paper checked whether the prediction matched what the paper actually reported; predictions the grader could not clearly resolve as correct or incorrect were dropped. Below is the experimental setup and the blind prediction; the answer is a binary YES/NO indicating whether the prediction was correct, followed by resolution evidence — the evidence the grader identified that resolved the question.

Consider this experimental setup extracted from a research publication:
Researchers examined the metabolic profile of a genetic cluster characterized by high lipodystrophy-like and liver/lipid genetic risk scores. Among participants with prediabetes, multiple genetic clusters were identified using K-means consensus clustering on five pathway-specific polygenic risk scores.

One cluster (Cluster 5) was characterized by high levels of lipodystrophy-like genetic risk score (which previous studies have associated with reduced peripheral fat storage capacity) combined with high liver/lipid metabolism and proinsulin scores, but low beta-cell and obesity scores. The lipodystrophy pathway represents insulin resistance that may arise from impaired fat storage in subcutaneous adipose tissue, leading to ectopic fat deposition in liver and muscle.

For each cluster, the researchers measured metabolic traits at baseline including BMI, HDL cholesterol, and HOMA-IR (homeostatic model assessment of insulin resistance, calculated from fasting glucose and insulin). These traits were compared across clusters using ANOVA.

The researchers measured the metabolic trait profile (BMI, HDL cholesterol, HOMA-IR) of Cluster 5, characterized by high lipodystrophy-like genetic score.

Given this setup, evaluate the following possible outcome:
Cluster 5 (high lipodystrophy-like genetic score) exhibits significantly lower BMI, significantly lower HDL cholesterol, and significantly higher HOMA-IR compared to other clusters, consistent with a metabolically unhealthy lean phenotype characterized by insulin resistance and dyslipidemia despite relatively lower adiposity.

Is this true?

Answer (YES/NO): YES